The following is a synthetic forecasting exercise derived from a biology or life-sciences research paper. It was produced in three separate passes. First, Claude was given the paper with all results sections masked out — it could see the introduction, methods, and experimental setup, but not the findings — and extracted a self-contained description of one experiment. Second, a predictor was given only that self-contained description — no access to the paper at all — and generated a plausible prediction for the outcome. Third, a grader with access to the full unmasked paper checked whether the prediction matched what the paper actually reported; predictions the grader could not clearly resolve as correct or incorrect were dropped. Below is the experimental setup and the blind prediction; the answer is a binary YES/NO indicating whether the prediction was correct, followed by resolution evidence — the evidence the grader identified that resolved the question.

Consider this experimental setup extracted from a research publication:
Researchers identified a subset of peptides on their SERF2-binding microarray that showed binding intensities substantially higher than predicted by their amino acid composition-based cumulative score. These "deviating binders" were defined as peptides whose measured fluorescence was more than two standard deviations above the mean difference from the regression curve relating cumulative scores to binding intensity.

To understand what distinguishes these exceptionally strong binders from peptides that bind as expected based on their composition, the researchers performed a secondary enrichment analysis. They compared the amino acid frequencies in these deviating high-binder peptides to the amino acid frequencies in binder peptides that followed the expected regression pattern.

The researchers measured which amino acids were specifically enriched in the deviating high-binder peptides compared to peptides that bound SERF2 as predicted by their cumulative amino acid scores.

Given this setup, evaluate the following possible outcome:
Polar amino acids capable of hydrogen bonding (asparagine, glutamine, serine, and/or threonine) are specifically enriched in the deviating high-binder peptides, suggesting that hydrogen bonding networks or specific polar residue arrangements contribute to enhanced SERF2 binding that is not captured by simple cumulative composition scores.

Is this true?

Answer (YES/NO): NO